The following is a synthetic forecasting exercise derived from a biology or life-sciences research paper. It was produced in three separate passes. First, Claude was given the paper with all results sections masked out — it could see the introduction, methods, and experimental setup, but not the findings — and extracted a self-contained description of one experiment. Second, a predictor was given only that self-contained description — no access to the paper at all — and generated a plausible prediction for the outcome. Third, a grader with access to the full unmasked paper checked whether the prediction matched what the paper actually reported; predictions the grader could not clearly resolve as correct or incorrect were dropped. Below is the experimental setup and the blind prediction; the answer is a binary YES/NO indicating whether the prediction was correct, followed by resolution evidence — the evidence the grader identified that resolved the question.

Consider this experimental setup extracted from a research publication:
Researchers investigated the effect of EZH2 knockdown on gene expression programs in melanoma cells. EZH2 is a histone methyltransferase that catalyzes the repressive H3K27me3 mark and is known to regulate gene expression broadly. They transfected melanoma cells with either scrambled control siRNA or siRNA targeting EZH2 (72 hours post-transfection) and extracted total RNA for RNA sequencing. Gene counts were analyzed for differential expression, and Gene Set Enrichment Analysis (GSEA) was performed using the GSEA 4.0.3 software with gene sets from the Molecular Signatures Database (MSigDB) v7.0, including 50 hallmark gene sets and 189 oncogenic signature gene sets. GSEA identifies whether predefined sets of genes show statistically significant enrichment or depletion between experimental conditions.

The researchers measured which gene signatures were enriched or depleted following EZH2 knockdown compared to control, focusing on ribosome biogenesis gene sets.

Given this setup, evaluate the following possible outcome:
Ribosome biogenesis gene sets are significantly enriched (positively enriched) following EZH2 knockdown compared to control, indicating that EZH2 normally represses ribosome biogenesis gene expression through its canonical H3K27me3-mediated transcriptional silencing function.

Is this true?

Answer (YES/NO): NO